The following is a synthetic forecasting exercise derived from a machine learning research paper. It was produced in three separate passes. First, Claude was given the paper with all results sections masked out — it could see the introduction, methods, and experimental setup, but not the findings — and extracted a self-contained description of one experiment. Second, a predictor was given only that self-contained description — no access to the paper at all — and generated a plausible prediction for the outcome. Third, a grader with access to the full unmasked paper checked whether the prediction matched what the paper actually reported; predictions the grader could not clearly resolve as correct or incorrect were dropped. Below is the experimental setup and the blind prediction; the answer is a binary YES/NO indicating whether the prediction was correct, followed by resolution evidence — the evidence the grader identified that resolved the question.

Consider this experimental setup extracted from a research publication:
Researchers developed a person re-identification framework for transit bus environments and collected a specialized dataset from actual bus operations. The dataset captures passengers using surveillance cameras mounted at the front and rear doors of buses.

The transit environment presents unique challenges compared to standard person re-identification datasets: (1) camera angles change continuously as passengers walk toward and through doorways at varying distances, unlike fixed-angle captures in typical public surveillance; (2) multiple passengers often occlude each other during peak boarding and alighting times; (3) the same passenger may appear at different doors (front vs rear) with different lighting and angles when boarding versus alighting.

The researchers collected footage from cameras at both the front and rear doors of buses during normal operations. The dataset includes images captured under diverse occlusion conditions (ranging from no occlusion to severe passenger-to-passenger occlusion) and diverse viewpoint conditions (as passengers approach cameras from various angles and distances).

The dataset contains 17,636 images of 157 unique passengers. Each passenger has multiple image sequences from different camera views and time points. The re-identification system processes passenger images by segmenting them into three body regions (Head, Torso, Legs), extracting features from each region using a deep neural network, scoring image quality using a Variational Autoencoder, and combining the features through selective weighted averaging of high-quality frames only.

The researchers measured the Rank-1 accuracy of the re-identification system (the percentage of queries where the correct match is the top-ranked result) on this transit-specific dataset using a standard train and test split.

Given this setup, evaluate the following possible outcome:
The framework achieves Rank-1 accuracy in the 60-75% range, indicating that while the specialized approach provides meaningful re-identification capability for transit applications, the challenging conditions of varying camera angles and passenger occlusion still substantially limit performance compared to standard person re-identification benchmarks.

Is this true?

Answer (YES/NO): NO